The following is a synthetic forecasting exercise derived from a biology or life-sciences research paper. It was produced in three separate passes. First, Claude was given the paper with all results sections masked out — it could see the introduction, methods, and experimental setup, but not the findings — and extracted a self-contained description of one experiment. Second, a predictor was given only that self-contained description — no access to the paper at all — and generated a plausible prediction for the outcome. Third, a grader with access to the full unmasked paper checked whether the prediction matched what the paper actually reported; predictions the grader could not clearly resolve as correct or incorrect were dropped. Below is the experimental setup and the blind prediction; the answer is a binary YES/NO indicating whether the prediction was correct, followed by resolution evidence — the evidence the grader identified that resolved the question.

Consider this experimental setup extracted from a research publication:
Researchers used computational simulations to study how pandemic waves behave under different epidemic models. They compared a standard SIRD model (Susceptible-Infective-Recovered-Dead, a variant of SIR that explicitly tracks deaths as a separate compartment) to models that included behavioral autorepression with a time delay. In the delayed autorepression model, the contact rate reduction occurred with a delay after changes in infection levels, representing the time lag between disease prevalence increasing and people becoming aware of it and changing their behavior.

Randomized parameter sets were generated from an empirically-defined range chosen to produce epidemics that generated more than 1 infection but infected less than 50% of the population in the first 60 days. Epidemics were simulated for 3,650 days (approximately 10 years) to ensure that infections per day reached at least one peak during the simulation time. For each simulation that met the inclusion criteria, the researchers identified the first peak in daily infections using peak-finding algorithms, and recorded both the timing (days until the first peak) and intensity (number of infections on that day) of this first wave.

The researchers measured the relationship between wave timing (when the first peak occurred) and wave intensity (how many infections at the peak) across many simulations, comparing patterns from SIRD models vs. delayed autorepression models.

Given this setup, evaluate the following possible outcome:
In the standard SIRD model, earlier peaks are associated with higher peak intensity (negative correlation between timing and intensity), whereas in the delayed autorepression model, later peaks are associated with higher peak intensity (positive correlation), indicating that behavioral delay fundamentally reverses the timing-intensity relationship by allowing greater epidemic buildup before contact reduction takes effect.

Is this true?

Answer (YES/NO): YES